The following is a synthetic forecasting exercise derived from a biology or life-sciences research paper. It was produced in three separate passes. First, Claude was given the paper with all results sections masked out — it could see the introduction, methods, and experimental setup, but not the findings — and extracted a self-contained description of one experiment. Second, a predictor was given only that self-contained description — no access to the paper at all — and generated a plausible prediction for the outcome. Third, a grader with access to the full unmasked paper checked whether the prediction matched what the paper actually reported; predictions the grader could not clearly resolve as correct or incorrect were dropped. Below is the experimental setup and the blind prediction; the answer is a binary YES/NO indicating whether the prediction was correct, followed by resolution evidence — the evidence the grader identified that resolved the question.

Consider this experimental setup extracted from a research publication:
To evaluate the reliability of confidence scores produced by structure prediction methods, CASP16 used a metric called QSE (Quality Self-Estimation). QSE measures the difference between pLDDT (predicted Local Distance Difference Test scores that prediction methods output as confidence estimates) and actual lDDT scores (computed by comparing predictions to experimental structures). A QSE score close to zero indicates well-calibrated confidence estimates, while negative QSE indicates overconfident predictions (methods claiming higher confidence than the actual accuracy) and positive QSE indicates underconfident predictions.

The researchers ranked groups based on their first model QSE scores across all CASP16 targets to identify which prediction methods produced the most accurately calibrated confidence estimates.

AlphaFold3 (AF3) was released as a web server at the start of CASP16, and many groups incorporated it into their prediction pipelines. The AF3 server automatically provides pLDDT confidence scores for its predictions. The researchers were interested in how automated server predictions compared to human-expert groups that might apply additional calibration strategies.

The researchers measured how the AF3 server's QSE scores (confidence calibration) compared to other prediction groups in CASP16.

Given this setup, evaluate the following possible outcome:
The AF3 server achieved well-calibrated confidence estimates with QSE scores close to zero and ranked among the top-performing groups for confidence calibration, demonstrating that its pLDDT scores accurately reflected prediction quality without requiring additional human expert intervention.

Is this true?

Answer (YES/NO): YES